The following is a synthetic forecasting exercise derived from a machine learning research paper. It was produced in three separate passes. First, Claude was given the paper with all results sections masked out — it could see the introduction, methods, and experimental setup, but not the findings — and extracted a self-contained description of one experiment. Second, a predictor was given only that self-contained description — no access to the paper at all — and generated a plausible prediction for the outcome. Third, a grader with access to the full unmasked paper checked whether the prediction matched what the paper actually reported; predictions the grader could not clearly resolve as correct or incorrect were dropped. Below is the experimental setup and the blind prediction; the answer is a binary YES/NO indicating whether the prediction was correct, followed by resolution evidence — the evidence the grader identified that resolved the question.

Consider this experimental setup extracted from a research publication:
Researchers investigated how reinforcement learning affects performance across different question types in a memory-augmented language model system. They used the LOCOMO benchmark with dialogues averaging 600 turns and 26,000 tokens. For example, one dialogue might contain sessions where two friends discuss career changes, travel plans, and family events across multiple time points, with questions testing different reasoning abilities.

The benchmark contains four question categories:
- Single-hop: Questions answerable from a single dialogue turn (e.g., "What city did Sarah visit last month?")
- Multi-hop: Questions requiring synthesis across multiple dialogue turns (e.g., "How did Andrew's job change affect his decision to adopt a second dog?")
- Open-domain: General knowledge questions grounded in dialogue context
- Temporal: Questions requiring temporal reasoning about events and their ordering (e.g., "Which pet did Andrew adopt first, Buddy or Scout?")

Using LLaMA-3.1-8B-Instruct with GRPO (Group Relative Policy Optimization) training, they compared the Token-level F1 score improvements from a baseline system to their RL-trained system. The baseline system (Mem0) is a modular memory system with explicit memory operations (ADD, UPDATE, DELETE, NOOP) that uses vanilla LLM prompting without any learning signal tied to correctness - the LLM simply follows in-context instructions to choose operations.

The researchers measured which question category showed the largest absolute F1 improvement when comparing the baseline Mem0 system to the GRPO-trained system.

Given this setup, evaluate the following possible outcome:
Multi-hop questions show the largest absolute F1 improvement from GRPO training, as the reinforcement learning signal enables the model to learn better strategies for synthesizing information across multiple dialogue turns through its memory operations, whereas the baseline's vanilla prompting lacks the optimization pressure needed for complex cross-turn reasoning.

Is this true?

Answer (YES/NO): NO